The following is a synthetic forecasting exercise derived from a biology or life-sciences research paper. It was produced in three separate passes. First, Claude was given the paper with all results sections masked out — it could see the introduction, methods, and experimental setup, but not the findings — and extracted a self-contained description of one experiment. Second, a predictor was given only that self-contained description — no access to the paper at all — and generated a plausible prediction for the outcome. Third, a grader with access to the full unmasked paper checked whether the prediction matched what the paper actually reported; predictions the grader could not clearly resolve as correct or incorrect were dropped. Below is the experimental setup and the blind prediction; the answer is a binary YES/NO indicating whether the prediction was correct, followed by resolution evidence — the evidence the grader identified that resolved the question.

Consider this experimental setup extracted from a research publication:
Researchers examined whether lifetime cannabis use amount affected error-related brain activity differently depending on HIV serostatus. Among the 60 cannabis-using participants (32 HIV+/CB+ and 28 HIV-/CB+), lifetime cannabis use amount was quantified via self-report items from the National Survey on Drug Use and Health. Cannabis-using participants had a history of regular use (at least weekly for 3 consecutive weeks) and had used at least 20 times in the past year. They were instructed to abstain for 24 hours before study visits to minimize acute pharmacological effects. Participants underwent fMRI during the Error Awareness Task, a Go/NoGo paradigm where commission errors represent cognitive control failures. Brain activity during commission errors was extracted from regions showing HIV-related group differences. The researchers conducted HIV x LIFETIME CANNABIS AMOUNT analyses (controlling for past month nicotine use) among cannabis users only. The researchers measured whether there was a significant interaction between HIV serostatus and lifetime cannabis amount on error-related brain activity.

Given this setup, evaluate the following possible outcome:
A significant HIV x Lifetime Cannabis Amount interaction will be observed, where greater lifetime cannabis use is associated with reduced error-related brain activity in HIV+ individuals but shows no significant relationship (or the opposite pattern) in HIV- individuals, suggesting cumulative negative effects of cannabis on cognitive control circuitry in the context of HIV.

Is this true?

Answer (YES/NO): NO